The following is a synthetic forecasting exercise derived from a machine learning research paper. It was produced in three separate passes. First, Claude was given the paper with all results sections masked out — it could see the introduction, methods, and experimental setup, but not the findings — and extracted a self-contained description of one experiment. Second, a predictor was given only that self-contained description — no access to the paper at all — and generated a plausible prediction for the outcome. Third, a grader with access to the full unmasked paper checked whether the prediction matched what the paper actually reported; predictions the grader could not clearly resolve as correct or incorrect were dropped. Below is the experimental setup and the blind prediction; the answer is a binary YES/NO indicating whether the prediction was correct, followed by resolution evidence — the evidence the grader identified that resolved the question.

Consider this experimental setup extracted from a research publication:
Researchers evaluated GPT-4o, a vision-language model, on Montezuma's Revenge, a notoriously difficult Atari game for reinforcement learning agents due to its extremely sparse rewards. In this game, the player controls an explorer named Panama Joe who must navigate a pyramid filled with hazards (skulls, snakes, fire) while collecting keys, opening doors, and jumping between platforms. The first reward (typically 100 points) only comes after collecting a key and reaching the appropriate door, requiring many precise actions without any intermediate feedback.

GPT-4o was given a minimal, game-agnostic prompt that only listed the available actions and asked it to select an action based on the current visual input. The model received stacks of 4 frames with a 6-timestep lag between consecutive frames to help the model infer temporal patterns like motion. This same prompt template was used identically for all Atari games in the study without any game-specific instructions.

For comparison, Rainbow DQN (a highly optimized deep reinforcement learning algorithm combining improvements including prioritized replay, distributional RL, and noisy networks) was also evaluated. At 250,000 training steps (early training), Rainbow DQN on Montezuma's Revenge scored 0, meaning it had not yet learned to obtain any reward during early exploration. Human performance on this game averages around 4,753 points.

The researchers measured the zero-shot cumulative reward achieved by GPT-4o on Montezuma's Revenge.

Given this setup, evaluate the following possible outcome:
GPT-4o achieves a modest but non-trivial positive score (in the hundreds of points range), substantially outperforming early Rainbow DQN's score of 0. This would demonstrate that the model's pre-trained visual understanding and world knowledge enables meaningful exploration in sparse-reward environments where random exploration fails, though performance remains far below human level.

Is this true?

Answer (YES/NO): NO